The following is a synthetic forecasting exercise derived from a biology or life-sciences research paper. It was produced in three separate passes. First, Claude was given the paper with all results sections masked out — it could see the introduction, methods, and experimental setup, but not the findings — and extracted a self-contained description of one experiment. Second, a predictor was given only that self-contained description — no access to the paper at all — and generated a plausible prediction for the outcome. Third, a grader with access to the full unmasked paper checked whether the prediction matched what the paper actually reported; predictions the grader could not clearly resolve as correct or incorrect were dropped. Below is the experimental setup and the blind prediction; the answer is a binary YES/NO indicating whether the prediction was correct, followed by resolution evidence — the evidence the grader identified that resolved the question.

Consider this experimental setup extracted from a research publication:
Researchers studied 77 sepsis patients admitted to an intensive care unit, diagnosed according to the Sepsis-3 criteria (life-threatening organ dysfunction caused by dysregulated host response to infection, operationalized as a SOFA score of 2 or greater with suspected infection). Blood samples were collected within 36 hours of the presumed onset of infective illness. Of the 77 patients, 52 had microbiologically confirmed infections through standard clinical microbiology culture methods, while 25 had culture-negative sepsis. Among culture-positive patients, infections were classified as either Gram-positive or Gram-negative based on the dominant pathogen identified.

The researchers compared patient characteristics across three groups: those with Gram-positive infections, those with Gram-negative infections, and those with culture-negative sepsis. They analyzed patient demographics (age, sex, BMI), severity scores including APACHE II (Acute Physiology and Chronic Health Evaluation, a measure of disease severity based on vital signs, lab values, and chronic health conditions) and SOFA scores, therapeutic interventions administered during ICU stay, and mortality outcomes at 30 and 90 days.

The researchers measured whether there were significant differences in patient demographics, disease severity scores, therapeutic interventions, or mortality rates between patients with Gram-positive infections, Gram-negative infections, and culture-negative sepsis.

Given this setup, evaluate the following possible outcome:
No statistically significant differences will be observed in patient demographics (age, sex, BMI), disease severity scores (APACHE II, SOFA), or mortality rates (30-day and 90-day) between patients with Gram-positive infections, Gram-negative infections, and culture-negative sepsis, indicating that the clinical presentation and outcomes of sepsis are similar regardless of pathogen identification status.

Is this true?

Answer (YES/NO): YES